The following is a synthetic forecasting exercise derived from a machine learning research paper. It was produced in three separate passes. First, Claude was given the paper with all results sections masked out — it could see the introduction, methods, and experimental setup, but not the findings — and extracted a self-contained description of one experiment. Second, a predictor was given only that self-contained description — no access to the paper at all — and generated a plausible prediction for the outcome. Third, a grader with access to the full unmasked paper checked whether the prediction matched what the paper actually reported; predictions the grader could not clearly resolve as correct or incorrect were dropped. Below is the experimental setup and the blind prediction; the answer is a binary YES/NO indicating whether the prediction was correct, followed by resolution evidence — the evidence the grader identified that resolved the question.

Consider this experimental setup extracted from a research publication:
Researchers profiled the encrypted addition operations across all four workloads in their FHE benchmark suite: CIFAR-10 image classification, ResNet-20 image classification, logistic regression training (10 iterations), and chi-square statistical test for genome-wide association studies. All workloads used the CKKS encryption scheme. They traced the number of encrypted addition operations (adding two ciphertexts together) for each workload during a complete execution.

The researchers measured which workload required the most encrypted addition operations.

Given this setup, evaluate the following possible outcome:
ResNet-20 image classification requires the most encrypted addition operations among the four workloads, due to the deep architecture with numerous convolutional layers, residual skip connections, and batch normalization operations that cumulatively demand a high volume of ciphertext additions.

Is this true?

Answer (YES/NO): YES